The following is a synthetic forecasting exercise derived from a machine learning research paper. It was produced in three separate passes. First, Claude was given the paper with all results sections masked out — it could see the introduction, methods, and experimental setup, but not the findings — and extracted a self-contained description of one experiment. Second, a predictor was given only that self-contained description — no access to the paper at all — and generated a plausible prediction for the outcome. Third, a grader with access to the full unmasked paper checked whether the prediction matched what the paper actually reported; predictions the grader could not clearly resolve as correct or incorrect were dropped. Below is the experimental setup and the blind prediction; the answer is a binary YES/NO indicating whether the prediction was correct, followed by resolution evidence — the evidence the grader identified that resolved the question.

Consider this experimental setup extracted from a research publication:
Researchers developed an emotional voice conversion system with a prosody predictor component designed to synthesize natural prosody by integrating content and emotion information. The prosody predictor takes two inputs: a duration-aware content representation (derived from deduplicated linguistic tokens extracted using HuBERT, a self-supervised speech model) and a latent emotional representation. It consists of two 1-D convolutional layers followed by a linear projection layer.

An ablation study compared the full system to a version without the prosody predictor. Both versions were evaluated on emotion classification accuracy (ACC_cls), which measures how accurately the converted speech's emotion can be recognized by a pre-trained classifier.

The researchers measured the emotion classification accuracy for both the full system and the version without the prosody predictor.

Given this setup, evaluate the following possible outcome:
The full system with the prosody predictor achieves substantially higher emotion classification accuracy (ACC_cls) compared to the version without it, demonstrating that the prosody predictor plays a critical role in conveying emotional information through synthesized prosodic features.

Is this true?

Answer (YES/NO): NO